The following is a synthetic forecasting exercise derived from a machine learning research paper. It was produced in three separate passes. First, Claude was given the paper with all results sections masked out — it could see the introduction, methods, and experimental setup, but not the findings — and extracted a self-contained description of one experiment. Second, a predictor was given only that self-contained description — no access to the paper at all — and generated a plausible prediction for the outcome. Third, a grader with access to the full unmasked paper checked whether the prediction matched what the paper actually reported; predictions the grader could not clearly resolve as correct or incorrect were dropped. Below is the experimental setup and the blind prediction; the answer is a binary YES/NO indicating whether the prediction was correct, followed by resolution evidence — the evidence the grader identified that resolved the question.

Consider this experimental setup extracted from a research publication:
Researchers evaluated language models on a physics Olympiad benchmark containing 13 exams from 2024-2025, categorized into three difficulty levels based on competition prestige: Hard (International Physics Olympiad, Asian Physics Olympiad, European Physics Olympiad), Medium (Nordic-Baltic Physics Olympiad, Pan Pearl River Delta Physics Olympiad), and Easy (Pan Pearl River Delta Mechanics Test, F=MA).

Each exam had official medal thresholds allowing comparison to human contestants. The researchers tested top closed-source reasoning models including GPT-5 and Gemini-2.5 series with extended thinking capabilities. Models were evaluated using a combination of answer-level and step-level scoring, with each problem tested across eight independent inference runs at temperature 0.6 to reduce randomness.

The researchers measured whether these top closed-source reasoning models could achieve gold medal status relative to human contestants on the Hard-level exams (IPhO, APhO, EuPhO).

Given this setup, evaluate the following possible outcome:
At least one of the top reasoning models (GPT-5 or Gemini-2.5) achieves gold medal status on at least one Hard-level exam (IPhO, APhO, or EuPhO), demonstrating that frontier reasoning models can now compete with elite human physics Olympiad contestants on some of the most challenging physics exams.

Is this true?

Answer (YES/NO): YES